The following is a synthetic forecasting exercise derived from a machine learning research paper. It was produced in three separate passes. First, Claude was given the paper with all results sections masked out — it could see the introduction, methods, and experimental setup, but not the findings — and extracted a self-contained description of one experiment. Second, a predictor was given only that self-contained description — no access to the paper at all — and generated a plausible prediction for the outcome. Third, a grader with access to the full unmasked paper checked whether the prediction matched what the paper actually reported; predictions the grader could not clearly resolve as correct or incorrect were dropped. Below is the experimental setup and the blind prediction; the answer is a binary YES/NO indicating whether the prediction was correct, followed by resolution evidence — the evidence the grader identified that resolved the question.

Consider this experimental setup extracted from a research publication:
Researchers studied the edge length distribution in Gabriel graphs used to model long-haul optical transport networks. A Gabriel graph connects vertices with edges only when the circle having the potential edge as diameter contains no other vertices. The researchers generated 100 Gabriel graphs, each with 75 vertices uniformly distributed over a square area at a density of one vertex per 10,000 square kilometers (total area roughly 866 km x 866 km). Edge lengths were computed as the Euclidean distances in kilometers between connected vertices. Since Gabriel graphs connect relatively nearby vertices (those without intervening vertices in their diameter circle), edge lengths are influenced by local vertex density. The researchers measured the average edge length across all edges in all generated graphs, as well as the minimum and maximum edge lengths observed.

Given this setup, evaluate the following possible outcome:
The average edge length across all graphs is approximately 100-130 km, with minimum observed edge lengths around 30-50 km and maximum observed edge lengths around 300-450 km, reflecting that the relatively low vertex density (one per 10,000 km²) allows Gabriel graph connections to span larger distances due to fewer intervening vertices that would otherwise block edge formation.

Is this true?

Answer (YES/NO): NO